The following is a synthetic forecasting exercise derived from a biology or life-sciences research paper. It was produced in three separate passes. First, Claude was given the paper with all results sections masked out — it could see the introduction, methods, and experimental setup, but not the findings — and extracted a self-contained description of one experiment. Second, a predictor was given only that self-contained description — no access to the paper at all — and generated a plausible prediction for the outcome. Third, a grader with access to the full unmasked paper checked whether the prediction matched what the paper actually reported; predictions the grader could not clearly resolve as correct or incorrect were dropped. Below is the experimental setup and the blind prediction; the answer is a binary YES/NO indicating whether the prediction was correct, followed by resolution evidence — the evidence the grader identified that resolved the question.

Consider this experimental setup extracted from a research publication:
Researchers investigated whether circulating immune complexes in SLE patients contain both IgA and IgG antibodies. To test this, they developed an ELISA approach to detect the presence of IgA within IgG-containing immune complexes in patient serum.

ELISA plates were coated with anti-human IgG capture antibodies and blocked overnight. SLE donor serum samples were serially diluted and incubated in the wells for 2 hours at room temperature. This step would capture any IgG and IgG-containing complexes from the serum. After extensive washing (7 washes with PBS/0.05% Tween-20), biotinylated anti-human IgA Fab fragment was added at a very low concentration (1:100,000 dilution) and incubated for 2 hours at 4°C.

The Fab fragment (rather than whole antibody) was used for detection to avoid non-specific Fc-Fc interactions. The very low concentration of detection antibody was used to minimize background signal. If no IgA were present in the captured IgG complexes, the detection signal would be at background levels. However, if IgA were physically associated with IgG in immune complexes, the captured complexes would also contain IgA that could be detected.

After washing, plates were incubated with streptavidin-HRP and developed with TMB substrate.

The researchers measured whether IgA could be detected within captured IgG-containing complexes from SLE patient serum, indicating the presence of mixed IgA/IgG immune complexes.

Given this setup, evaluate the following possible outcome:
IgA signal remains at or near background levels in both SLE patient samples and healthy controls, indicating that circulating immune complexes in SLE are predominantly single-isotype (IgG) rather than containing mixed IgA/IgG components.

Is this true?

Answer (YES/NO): NO